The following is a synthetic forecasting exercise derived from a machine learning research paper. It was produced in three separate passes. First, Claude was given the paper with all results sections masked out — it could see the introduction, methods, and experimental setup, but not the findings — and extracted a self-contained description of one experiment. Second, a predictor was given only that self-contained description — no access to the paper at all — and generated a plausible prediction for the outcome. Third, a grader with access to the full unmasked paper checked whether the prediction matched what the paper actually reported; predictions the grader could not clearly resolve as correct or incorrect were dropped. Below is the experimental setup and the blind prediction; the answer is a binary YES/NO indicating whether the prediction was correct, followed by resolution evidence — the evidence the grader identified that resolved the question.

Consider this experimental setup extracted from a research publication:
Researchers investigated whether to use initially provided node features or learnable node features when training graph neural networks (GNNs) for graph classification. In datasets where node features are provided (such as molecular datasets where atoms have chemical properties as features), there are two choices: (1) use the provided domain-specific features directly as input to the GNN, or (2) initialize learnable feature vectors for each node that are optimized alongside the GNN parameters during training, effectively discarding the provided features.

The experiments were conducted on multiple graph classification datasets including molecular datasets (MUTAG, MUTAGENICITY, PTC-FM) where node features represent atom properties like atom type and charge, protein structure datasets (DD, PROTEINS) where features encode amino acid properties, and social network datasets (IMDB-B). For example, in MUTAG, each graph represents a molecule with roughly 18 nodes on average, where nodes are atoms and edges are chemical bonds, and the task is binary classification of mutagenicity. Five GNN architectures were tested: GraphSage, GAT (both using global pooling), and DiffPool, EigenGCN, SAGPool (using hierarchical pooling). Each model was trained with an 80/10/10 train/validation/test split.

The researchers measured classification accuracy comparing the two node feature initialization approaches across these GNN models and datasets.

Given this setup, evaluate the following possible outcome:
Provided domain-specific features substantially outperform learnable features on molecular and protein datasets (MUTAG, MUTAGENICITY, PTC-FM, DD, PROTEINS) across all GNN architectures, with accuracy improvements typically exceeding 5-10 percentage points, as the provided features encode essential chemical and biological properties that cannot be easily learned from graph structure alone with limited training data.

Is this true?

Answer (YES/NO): NO